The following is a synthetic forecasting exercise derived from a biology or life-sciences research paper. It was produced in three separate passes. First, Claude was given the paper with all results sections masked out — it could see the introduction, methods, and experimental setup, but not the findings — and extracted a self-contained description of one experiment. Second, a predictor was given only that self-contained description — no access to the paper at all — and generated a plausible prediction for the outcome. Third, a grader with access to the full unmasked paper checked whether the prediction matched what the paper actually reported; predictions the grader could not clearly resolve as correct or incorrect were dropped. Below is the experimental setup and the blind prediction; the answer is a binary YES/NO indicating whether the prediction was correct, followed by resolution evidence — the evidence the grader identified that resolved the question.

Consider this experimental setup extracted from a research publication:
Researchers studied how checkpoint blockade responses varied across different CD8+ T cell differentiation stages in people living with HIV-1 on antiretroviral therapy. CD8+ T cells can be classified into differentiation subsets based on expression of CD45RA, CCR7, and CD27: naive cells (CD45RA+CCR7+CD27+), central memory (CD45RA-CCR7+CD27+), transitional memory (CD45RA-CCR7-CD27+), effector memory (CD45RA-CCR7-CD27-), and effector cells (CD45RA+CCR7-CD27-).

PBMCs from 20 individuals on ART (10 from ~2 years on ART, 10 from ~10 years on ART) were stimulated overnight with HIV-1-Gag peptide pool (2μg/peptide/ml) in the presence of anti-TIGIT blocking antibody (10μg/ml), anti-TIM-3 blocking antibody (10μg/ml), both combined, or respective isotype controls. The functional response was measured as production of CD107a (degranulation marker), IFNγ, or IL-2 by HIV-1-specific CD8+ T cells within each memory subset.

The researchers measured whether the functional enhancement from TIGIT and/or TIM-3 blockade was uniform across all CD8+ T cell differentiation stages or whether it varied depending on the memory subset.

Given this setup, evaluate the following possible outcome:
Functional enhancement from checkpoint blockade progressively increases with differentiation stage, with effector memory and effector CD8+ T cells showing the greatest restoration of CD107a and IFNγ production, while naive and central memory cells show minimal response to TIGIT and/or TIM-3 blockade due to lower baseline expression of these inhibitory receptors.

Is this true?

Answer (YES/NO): NO